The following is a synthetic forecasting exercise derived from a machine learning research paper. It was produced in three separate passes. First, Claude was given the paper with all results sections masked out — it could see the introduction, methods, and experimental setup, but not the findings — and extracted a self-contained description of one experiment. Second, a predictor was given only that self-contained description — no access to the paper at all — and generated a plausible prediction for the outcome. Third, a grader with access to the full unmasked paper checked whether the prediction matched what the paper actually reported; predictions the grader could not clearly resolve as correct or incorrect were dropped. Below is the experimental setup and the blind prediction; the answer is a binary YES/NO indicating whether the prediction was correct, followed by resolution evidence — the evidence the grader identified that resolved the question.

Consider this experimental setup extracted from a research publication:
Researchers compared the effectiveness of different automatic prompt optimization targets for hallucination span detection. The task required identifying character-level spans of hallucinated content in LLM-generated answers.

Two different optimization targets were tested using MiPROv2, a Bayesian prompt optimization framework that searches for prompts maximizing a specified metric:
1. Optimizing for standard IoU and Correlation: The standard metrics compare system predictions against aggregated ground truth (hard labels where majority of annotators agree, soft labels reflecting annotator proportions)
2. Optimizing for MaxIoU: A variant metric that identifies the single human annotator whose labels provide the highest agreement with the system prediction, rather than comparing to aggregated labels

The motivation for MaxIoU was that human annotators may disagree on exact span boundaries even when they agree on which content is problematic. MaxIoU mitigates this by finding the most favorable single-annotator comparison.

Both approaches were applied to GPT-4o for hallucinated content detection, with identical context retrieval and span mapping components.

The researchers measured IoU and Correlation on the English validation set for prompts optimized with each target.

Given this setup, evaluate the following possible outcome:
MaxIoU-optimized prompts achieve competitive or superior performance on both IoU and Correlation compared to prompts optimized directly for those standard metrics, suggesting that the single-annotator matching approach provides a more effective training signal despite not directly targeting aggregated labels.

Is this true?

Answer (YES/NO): YES